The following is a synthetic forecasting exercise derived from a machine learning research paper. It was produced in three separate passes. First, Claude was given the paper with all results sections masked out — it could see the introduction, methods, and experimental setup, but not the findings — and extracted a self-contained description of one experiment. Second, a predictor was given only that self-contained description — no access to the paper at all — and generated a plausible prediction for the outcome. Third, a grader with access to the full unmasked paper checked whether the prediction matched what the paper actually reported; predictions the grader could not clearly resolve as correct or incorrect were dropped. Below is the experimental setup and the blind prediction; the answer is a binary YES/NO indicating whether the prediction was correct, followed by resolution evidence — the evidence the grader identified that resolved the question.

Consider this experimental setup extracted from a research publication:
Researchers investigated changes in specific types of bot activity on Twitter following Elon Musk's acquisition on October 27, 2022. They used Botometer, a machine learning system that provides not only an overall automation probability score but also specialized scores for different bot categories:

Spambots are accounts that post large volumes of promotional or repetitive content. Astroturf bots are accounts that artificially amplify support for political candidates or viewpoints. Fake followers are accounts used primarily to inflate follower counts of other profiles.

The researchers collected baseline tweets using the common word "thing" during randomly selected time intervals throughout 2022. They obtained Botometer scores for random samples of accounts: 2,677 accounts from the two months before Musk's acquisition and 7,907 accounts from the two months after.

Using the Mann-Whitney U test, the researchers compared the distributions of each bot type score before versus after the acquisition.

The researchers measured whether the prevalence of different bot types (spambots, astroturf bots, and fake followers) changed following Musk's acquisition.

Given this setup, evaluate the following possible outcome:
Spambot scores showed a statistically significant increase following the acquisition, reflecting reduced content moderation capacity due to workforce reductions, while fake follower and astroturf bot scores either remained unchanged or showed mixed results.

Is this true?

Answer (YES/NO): NO